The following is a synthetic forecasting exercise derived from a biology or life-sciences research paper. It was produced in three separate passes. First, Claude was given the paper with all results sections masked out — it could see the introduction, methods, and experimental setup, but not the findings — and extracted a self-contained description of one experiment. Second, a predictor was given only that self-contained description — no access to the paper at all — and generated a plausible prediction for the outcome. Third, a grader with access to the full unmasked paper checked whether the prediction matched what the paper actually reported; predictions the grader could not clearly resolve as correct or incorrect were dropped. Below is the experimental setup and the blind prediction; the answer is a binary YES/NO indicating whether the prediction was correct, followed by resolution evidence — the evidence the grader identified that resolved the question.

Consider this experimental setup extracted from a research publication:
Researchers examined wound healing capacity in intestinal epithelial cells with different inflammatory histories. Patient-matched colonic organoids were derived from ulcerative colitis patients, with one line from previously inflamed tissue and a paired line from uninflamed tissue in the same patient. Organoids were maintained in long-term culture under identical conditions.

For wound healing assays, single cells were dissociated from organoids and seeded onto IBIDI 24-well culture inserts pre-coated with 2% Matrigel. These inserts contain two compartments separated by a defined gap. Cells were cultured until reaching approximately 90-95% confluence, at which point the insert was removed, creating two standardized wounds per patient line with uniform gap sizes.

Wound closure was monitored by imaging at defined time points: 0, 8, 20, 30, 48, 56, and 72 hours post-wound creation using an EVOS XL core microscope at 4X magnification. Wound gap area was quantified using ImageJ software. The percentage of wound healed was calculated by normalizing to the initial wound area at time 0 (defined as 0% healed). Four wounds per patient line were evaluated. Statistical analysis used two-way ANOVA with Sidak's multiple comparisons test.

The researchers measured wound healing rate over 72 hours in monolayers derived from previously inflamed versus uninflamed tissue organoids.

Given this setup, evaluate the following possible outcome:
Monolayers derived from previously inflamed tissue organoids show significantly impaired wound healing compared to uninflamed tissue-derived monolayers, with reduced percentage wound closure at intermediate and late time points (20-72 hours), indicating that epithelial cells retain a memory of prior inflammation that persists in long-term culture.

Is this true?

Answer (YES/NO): NO